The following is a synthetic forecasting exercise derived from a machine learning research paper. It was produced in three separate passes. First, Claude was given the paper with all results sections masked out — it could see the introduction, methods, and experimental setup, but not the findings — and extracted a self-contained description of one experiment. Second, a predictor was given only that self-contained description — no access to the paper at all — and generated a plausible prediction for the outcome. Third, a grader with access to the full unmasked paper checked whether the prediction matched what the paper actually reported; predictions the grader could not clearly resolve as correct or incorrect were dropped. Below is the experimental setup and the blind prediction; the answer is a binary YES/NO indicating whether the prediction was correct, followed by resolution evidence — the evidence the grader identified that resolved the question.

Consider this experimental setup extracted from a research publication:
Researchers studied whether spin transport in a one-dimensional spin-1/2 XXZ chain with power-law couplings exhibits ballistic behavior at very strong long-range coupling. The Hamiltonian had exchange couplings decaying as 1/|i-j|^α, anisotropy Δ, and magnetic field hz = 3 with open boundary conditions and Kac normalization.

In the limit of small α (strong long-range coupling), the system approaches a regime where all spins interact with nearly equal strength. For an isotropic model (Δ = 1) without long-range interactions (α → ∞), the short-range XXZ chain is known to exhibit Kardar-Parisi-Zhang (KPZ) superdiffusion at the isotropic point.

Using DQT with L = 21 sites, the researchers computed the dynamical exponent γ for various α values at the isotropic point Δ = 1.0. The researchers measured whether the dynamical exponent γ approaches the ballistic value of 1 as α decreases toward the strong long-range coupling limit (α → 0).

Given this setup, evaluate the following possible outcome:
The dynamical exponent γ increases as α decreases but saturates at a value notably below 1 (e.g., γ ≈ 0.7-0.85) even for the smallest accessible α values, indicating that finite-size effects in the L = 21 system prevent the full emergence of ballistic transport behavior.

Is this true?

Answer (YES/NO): NO